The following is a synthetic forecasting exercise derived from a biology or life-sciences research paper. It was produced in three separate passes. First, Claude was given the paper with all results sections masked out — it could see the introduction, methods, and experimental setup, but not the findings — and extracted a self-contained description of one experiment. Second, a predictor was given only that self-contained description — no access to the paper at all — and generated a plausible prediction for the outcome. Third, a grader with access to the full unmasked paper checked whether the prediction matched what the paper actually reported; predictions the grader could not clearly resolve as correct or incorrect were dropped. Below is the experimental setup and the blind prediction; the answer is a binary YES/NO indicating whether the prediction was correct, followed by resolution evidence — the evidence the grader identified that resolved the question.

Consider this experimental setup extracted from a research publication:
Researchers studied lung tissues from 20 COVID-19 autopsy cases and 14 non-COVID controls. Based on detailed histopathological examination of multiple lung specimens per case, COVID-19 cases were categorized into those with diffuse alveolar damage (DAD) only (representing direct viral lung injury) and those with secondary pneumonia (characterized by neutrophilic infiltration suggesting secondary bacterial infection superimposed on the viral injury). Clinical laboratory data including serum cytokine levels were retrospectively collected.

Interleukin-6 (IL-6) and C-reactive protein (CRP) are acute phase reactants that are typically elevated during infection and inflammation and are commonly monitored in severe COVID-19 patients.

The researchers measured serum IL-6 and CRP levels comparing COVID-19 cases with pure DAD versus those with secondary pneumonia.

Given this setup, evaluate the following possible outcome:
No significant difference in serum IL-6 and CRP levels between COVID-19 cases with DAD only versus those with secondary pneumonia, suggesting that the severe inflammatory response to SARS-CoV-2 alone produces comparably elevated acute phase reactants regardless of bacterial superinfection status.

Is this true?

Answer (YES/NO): NO